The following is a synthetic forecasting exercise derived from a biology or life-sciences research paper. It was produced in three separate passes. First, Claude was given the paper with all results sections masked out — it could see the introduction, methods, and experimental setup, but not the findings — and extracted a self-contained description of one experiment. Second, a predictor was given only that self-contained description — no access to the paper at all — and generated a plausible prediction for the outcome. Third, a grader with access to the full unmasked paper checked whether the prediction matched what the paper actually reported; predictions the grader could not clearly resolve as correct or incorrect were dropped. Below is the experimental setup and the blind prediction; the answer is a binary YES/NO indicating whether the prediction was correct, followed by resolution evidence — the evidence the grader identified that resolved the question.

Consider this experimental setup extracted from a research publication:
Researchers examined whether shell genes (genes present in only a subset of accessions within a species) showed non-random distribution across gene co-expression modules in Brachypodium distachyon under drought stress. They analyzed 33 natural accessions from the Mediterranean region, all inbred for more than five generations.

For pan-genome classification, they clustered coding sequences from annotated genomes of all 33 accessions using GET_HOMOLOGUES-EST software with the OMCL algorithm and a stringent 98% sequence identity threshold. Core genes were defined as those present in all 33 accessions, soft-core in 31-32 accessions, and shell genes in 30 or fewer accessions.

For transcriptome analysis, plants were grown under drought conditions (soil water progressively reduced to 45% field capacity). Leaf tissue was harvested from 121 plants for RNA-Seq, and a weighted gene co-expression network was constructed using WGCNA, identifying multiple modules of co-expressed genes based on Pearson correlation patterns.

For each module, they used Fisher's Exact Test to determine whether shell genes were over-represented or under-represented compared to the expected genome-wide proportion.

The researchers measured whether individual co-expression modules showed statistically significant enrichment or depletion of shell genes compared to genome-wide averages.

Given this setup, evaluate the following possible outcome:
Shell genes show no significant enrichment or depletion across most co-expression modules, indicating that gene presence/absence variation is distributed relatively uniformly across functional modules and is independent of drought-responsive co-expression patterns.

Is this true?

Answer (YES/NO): NO